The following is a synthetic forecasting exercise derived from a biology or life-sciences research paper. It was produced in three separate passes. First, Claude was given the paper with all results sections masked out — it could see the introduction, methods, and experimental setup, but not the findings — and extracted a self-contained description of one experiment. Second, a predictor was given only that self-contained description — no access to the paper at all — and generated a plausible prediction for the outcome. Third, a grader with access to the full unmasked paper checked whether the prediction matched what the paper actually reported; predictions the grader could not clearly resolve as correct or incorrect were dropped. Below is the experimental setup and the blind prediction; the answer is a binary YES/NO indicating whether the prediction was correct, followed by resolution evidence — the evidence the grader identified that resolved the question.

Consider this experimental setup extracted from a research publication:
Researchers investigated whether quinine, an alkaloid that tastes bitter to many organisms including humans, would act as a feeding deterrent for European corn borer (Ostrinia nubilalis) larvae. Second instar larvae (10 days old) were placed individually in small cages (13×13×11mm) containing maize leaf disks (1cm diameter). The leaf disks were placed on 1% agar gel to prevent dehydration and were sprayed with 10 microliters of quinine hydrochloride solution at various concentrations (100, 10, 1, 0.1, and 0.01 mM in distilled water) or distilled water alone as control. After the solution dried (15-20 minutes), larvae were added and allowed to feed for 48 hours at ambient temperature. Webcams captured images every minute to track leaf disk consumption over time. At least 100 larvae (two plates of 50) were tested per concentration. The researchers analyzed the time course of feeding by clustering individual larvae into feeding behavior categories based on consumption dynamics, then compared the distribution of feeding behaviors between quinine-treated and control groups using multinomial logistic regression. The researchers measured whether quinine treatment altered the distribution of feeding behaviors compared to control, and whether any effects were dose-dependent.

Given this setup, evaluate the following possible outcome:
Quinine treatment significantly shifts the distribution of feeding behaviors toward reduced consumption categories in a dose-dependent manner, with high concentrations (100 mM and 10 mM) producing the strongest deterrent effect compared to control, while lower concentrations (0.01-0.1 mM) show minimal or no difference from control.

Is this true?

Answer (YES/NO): NO